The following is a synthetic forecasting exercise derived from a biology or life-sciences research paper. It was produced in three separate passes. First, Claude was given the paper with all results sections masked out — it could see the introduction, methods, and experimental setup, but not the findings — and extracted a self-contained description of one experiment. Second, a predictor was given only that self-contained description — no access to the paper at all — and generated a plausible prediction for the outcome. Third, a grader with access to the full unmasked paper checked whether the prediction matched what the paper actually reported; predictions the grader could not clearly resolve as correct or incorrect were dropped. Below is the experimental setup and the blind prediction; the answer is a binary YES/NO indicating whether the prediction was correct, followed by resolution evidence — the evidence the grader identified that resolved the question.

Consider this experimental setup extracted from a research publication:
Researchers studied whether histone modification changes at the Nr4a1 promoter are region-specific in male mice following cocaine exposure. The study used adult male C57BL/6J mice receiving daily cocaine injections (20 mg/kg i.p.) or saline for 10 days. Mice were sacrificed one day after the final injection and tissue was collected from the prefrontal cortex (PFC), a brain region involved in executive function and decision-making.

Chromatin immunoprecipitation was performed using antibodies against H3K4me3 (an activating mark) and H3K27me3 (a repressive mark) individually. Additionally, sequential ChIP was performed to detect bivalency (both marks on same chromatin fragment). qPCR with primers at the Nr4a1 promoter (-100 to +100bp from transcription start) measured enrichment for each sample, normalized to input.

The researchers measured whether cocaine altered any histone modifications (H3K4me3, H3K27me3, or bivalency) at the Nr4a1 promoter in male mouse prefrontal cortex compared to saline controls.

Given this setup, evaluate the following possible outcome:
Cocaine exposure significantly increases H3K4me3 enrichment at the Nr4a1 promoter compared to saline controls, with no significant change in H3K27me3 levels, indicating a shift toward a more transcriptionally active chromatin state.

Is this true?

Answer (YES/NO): NO